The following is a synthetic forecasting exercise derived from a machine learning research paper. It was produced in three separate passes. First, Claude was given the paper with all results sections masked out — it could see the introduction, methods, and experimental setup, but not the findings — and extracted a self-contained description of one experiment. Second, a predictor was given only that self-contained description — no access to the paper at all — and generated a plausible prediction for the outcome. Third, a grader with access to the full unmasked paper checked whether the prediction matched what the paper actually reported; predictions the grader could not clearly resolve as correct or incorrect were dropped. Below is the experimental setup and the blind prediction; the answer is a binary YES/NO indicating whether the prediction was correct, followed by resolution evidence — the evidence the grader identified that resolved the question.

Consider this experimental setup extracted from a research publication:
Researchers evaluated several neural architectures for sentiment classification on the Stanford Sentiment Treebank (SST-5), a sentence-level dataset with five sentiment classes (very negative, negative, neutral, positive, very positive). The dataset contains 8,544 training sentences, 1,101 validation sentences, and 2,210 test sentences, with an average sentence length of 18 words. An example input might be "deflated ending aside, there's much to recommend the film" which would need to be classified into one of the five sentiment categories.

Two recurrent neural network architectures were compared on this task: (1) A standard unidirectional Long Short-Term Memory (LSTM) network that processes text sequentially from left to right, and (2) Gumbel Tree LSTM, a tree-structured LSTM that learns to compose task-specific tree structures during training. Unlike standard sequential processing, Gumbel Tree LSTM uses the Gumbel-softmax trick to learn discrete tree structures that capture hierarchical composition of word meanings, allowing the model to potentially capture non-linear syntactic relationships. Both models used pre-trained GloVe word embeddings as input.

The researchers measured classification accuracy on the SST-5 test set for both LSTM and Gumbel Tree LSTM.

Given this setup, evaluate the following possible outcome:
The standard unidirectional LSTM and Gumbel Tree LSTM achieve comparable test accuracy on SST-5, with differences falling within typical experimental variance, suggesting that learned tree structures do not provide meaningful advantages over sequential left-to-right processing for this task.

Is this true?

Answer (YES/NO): NO